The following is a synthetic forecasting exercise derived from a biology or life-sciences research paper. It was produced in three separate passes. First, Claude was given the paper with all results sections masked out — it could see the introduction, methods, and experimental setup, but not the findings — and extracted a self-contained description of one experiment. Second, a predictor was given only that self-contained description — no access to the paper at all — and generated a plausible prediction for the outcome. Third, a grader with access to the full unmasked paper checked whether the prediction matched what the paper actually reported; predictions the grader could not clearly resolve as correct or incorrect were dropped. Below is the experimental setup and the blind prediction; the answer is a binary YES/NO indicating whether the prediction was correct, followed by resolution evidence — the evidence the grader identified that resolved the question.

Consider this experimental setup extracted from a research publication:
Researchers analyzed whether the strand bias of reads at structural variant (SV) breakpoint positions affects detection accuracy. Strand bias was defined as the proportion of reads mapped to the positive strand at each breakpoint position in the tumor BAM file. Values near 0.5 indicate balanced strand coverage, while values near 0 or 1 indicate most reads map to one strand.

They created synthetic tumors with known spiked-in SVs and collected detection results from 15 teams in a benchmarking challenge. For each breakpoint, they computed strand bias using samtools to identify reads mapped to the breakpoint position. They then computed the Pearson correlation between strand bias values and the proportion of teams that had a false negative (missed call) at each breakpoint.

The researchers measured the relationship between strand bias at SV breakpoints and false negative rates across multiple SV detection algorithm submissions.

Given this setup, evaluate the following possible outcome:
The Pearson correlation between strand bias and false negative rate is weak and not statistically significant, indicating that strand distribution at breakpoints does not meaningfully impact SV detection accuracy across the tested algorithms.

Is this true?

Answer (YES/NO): NO